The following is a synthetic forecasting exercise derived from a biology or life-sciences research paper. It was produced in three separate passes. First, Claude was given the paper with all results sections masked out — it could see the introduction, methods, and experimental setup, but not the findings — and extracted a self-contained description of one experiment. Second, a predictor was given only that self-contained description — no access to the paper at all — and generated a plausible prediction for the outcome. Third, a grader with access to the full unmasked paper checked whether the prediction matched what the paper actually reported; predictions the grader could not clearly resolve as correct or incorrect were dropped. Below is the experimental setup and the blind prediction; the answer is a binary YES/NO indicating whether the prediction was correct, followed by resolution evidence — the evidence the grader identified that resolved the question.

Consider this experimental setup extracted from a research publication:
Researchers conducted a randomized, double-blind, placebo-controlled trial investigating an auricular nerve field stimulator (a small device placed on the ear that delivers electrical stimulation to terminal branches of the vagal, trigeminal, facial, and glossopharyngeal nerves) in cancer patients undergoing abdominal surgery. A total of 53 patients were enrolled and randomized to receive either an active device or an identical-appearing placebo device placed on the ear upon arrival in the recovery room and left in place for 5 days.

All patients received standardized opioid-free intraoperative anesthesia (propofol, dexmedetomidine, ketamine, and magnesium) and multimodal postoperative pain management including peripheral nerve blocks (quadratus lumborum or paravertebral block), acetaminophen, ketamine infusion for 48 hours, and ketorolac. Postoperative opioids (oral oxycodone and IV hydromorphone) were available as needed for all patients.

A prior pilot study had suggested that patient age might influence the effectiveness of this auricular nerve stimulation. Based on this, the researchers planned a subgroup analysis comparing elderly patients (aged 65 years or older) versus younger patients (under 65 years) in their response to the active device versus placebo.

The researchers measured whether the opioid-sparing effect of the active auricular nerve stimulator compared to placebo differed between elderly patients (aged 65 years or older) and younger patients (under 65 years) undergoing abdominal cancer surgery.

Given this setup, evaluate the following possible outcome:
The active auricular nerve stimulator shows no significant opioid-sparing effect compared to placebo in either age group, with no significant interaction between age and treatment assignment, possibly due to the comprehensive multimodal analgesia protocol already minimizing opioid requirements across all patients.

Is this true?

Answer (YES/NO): NO